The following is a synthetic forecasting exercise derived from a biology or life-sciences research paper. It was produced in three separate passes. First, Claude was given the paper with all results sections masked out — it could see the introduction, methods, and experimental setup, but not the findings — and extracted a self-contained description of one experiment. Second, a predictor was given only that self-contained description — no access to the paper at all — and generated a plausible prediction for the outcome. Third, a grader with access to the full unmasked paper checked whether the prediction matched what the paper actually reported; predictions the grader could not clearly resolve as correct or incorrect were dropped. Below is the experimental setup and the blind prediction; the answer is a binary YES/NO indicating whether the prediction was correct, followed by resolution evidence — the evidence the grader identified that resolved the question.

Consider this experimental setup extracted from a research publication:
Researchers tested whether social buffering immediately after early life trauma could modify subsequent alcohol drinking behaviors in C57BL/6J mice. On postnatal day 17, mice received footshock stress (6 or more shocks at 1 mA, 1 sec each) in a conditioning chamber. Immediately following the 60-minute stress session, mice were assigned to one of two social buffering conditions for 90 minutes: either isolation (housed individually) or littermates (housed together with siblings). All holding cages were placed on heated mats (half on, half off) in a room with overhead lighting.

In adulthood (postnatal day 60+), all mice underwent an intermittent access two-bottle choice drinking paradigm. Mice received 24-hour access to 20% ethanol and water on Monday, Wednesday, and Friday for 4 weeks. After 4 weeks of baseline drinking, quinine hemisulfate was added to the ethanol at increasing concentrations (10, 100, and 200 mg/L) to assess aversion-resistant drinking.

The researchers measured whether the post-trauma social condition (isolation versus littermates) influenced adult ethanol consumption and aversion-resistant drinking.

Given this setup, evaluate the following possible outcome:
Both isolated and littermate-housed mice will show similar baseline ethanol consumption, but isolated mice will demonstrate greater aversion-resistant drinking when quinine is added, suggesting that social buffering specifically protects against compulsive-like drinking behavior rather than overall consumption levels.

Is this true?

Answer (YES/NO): NO